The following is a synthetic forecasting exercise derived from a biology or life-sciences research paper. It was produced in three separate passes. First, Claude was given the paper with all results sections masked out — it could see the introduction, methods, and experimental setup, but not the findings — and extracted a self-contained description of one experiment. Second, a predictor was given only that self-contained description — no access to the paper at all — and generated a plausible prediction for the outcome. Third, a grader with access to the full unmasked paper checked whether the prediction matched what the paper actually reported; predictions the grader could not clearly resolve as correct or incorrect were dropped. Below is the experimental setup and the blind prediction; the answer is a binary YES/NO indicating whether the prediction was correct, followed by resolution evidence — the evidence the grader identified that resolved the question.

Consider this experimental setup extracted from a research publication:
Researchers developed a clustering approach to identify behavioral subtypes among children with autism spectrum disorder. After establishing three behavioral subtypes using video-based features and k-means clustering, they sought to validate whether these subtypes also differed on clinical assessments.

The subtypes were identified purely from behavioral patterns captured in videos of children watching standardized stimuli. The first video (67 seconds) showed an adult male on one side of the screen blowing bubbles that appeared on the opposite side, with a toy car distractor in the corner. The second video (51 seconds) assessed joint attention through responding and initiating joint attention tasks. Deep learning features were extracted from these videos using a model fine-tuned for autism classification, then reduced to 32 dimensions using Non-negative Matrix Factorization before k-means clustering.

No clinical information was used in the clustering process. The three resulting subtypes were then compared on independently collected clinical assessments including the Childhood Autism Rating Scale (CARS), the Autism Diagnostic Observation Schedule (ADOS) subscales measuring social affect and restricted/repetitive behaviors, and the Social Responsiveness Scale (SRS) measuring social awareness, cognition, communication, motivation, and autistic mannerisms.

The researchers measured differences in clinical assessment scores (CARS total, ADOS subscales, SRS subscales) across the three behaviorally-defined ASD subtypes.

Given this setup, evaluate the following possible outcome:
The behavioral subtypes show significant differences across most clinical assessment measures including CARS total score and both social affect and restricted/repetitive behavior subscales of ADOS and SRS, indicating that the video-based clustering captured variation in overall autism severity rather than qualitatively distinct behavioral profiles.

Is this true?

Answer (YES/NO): NO